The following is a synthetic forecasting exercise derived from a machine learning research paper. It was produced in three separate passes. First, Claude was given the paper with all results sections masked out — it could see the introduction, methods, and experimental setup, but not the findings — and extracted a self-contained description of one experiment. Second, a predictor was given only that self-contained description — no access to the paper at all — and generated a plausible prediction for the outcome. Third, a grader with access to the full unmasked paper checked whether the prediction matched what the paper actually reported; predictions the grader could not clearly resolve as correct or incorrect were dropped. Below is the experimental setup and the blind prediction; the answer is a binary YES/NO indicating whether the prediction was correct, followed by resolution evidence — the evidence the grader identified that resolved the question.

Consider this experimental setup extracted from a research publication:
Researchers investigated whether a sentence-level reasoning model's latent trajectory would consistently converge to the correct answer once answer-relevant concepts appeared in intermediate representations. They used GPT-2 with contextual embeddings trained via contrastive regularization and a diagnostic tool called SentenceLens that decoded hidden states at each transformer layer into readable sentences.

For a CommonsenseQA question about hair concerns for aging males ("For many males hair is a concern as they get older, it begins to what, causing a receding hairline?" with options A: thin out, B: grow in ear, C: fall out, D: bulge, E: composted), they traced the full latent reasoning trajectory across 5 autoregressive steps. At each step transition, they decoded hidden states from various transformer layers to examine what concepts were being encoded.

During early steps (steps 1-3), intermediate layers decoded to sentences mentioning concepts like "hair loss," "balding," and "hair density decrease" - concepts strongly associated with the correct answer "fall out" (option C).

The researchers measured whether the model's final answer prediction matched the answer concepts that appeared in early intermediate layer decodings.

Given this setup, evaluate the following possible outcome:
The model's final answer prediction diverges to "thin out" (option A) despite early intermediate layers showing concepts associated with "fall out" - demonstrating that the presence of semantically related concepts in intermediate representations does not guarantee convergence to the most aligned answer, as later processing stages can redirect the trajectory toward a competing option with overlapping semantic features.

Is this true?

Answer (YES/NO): YES